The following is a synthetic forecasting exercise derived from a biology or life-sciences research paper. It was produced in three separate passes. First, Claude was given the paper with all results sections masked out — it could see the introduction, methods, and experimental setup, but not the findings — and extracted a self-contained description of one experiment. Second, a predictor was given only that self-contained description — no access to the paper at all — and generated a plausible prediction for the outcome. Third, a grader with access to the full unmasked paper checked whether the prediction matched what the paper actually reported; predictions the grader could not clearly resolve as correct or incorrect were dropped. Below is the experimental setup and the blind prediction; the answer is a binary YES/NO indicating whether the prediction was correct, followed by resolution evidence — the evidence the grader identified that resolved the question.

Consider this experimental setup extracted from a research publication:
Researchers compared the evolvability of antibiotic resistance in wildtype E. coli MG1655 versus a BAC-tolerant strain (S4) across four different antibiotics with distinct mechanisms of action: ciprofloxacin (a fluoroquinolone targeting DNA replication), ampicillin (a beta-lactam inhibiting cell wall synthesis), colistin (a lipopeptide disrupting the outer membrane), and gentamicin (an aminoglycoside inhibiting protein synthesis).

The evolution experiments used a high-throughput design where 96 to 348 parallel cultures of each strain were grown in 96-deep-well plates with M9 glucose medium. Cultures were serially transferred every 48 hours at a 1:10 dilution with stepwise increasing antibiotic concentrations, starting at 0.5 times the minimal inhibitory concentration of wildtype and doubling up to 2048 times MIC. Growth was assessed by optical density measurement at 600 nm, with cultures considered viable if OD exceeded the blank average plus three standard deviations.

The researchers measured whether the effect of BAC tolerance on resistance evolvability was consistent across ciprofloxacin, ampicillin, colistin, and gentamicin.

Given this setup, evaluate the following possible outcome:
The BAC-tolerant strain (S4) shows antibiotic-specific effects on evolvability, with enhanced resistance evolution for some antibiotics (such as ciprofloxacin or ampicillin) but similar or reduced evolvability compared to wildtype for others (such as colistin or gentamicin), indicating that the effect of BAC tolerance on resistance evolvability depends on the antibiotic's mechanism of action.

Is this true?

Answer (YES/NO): NO